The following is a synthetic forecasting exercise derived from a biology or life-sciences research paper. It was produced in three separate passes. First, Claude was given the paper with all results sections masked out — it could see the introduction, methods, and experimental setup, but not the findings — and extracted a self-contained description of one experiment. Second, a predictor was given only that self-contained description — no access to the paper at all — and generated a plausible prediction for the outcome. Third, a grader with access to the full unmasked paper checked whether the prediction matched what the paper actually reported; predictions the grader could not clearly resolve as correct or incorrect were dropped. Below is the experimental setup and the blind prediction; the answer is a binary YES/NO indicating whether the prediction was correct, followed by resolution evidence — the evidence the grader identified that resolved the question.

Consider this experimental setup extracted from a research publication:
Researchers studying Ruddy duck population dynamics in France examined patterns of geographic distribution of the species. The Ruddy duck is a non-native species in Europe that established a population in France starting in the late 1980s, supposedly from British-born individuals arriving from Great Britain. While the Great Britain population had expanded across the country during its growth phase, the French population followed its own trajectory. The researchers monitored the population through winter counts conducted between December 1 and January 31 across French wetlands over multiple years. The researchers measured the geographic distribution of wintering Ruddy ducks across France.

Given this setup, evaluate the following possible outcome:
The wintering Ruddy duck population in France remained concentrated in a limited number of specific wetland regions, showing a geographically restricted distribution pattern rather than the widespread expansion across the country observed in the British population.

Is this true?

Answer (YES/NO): YES